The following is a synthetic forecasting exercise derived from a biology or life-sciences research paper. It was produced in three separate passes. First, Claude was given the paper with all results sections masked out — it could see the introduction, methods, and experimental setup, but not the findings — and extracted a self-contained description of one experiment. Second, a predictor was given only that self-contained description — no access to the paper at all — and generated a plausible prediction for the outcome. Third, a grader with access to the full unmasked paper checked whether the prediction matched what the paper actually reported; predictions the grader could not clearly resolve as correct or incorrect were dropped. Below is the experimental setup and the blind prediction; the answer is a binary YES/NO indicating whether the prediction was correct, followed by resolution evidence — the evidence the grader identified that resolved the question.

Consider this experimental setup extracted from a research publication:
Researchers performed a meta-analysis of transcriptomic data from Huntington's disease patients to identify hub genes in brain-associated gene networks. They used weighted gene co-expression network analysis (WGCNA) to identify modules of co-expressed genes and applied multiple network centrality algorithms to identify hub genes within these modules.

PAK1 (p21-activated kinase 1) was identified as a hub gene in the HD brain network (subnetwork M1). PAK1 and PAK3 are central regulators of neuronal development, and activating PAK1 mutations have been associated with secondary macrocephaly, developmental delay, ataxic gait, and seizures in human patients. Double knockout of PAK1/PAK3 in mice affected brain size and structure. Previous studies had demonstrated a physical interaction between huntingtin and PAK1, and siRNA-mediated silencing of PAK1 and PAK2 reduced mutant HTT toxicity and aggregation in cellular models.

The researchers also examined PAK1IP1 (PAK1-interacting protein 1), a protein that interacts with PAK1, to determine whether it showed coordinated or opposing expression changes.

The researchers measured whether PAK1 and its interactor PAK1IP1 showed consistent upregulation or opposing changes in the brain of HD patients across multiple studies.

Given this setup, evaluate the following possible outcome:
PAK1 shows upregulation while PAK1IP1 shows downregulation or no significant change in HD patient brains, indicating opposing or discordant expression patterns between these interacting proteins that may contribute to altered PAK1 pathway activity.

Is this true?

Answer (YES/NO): NO